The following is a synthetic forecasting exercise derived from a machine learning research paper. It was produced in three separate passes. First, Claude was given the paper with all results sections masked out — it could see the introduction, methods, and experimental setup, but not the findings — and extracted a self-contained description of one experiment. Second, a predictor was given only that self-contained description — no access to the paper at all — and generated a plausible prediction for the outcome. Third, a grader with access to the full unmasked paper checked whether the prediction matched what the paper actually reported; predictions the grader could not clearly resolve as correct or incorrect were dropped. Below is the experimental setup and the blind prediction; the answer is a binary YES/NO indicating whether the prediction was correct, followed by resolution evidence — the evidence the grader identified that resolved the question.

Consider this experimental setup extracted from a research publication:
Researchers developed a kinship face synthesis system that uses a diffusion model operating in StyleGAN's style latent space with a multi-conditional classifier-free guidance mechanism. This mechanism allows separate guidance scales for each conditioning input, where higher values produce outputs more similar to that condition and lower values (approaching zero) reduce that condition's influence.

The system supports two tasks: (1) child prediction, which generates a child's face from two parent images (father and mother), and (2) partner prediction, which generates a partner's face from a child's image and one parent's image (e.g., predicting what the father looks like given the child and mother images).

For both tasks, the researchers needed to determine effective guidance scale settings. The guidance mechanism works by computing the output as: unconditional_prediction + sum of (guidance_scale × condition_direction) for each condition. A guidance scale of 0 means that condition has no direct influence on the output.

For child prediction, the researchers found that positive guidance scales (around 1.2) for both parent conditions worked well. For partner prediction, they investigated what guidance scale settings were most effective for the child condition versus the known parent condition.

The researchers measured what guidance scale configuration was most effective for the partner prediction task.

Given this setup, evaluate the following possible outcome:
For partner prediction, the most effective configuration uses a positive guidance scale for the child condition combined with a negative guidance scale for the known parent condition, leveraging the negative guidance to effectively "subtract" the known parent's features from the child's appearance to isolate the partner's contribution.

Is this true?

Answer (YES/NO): NO